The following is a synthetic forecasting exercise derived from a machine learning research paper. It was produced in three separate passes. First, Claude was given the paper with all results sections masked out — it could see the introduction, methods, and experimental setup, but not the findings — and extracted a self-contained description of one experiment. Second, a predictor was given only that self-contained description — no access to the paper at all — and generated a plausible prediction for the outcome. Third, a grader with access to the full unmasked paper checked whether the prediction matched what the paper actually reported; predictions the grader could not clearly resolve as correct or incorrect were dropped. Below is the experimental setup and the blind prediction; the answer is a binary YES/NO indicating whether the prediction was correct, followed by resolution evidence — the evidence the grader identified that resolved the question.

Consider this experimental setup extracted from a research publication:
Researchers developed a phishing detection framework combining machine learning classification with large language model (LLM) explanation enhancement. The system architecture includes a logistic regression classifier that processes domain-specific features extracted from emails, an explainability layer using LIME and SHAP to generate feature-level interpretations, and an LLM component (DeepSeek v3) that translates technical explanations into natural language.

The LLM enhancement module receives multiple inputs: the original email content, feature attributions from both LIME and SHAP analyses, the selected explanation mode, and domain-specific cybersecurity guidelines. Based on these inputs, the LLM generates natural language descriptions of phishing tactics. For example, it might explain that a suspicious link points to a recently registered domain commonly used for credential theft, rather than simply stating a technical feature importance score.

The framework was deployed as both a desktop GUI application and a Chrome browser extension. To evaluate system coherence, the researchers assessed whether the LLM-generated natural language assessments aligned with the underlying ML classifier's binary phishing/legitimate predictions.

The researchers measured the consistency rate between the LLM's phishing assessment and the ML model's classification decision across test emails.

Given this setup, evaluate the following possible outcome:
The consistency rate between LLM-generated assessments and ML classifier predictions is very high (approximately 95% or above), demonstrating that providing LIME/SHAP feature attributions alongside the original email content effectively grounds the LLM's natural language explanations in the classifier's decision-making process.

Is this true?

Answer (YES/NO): YES